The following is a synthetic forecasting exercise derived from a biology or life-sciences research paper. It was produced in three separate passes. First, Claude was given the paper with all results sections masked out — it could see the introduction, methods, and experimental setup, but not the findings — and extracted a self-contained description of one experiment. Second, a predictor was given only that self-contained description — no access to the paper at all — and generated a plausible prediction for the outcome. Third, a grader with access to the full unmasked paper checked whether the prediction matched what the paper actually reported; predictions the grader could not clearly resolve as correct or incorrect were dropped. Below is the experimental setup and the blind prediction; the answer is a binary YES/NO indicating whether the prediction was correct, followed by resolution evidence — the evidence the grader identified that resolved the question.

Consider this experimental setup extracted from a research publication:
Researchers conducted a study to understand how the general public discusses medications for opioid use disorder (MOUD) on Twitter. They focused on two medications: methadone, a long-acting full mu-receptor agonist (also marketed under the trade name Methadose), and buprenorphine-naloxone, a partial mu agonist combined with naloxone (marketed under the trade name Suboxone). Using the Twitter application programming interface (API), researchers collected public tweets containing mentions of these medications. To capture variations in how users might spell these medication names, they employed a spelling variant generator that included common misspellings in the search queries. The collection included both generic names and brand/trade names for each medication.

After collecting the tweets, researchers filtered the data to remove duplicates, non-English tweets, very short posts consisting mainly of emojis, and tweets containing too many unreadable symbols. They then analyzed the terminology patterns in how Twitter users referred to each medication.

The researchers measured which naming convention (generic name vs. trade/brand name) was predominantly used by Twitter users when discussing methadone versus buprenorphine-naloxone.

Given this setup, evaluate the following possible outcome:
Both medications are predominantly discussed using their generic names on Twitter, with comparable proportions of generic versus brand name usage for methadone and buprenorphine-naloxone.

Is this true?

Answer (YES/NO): NO